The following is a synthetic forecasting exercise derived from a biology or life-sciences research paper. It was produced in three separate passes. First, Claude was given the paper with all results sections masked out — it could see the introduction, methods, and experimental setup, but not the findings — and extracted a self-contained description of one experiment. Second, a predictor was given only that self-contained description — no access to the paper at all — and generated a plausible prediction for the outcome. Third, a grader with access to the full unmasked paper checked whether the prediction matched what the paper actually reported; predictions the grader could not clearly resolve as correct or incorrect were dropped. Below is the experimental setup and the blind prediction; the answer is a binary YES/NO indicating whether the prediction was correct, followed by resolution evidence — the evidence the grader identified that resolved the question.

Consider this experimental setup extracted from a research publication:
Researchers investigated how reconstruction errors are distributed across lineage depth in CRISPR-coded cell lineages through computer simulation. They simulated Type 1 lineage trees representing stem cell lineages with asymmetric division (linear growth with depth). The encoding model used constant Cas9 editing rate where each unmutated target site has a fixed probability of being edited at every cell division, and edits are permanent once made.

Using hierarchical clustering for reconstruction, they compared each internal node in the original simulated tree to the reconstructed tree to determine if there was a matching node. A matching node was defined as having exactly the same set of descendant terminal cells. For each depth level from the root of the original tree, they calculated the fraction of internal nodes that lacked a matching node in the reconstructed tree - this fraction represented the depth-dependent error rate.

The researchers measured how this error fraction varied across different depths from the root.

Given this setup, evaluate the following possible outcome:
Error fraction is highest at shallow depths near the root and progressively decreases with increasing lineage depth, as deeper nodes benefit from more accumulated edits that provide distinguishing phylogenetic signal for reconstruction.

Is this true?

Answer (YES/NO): NO